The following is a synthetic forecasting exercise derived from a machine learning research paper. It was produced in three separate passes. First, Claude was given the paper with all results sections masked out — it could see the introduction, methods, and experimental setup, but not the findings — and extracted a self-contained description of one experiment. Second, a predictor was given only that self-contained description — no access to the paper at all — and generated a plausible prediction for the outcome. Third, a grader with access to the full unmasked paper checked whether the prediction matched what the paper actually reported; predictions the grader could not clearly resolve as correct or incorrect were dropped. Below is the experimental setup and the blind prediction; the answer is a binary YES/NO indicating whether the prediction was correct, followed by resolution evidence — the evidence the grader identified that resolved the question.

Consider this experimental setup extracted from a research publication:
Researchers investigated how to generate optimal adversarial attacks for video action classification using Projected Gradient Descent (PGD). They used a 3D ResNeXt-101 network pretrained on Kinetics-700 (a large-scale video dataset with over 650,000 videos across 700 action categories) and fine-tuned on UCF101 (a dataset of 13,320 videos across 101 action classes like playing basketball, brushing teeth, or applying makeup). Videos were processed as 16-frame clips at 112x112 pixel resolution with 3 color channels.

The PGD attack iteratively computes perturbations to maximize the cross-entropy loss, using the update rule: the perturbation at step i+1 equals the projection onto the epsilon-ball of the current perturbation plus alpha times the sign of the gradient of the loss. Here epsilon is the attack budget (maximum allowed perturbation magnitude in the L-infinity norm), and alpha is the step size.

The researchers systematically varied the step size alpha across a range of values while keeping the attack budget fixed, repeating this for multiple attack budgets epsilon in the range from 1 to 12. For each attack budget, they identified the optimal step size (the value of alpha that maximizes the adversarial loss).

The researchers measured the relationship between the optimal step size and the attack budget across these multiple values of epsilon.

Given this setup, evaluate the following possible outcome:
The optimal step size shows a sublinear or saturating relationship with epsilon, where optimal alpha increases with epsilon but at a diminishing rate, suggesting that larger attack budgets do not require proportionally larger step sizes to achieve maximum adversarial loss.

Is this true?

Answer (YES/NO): NO